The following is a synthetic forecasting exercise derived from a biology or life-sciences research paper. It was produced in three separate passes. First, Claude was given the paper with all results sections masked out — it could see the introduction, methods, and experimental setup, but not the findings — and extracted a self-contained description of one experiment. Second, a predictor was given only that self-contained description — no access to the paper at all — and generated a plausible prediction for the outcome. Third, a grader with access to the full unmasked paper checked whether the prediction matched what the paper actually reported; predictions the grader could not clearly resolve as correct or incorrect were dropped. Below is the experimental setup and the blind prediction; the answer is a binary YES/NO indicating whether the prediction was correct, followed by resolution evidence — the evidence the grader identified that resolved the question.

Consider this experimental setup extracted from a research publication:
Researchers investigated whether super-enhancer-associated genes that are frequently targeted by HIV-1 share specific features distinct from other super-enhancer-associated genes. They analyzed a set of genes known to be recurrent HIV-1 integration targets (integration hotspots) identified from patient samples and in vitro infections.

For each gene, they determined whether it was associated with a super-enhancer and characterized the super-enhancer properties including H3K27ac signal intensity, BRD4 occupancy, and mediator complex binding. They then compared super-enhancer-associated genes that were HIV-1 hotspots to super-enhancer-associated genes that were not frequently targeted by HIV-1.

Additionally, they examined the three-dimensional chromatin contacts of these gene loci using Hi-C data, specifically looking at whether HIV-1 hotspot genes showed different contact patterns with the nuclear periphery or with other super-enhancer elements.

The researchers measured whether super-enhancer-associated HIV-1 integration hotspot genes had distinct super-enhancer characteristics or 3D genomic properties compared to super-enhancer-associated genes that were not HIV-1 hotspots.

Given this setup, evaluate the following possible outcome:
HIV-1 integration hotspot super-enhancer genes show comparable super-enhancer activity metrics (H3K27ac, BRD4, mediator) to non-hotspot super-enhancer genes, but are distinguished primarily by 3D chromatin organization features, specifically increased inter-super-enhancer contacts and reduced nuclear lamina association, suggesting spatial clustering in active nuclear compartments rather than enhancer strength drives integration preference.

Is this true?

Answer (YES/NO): YES